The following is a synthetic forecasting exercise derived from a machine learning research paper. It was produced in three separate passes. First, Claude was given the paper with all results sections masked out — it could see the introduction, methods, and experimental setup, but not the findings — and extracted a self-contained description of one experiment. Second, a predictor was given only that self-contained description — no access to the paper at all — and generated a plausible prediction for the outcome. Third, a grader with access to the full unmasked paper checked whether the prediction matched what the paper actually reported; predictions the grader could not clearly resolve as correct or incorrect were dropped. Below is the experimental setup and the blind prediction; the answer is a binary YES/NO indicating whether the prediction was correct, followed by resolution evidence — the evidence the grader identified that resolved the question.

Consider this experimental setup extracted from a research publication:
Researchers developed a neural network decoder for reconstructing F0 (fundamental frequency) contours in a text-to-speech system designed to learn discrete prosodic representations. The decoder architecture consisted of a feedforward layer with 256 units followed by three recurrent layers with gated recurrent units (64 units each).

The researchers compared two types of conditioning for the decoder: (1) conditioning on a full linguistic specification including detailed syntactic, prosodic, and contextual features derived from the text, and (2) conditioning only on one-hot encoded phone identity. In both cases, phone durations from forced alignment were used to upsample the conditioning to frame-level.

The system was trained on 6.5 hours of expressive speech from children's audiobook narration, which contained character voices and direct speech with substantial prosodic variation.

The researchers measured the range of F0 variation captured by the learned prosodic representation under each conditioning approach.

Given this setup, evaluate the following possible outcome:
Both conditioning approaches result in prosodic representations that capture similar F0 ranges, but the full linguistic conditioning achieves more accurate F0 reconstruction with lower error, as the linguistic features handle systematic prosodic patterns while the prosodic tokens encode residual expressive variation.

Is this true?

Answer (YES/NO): NO